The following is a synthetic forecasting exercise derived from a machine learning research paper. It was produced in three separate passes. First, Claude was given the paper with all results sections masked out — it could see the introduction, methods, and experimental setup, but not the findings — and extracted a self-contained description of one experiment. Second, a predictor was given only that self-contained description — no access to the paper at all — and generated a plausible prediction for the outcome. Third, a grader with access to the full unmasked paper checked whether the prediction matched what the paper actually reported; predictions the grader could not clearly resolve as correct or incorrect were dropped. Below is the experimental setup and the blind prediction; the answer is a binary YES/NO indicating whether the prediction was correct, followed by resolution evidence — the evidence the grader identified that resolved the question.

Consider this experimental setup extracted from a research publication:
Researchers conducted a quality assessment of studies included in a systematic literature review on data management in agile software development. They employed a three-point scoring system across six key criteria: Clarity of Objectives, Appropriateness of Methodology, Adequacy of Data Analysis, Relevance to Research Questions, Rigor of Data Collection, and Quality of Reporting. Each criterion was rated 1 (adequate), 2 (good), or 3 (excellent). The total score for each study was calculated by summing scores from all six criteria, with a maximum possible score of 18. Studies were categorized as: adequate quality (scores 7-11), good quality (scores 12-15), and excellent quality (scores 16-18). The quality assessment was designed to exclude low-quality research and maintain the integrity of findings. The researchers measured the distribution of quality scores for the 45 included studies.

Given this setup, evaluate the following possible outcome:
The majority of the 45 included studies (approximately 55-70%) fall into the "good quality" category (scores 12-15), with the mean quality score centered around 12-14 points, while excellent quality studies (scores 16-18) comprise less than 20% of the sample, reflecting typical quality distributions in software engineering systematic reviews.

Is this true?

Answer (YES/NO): NO